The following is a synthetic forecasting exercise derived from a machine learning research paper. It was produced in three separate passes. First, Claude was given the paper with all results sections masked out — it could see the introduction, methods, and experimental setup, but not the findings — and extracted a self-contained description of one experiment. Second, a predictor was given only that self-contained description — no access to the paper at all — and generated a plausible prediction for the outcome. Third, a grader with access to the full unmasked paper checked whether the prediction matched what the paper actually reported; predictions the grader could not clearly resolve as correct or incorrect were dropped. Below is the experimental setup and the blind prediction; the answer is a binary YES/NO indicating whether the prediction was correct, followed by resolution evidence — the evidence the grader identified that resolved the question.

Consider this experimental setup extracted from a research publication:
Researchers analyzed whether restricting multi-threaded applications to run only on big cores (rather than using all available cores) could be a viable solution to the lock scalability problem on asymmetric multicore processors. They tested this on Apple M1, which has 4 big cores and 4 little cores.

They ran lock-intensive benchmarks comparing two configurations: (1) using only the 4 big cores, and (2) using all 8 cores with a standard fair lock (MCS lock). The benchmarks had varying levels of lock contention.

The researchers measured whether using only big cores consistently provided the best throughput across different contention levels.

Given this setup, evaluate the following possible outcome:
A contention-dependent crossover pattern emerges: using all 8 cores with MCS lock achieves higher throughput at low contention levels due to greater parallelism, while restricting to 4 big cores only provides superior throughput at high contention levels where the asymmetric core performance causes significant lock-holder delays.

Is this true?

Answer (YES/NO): YES